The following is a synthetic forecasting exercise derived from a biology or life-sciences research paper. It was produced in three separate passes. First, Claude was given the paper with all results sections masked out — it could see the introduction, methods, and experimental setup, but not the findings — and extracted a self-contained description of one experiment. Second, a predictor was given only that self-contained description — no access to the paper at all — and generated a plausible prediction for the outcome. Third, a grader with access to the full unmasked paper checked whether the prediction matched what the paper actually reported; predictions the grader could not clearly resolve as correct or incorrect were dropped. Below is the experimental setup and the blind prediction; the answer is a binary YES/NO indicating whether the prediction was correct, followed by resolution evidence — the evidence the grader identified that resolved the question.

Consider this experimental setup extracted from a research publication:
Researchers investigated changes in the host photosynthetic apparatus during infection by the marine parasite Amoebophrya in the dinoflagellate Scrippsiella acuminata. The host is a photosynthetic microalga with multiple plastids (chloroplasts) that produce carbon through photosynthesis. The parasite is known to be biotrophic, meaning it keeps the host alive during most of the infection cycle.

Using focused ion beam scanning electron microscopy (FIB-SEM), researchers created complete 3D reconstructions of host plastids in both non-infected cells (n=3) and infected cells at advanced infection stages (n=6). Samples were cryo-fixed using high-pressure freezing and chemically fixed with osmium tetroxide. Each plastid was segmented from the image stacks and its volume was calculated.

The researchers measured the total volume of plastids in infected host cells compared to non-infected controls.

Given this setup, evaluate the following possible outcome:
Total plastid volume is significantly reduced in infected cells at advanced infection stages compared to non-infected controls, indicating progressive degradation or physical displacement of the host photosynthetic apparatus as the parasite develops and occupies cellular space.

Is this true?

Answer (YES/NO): NO